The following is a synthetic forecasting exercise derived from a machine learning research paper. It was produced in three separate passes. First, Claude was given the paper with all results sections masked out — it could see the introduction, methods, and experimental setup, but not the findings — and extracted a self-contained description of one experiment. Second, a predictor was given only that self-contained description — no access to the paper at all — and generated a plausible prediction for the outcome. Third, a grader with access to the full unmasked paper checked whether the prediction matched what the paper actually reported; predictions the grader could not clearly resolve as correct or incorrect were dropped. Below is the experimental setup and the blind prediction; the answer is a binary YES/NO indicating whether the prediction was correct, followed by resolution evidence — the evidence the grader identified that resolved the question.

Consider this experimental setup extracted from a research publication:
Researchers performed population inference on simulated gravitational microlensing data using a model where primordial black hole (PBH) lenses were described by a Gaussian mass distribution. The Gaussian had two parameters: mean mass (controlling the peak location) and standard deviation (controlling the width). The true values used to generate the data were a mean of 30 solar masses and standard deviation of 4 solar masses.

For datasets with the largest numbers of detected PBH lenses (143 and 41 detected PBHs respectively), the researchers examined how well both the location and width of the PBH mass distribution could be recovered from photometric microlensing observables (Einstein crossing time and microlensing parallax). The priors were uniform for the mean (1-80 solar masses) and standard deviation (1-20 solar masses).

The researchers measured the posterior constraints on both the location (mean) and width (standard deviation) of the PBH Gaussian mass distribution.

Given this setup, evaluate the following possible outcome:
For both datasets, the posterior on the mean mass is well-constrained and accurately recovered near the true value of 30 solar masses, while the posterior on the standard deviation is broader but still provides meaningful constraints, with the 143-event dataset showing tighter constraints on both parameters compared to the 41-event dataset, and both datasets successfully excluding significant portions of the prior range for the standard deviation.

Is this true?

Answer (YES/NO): NO